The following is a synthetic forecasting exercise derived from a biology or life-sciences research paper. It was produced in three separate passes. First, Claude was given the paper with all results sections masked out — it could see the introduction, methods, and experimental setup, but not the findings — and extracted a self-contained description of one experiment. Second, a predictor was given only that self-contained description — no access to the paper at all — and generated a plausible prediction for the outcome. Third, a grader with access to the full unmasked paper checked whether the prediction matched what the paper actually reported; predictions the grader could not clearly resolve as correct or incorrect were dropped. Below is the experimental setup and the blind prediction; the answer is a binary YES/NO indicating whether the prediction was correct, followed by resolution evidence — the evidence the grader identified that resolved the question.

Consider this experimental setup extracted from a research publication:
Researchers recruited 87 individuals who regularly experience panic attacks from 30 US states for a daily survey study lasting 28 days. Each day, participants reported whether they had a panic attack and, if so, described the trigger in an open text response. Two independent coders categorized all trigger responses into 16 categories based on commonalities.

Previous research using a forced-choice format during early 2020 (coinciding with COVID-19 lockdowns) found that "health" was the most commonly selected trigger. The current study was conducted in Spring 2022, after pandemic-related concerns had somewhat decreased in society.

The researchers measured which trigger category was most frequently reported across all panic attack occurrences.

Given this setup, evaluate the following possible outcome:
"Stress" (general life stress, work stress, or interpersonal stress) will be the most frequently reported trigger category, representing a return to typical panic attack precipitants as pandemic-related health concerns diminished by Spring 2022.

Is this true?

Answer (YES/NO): NO